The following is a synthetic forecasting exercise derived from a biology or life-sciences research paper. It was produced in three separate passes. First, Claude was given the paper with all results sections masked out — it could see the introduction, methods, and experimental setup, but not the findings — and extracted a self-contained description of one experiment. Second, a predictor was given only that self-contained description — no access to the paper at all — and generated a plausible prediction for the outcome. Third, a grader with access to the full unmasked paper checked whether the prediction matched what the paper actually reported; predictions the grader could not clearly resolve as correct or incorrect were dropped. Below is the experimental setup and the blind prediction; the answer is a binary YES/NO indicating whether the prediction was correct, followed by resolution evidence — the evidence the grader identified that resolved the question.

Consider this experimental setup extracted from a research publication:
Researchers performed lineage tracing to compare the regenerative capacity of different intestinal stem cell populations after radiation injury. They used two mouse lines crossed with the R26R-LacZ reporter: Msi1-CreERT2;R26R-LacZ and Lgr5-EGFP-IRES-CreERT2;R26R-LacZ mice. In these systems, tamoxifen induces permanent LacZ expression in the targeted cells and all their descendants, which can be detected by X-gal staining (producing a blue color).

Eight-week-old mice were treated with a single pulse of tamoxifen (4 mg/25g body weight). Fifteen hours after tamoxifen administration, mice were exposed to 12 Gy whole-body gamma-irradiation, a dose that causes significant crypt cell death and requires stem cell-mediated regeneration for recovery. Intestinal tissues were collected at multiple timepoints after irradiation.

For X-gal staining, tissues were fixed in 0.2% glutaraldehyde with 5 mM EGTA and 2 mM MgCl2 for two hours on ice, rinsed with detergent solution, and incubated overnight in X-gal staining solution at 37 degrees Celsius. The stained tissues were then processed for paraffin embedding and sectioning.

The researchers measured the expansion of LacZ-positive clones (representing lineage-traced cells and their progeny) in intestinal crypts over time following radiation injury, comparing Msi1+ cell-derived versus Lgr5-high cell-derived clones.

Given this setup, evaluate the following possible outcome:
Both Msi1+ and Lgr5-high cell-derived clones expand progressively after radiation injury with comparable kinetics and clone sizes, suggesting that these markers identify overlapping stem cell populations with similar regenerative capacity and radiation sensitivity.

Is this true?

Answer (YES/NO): NO